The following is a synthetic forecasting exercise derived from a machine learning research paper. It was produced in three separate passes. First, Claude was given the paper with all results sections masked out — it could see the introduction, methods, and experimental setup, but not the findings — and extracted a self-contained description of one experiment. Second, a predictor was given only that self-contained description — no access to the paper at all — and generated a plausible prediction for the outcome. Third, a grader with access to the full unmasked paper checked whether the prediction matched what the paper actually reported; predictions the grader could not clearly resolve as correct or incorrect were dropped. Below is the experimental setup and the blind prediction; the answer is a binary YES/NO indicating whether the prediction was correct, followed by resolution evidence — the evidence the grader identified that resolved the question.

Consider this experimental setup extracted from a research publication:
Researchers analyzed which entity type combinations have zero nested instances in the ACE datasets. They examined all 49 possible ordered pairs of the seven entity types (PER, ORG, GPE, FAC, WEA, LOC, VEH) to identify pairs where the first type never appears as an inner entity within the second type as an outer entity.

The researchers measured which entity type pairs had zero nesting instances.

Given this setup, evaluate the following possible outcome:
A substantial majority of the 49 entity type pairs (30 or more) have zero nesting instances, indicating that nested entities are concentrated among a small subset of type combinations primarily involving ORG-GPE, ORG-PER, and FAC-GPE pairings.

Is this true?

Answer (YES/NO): NO